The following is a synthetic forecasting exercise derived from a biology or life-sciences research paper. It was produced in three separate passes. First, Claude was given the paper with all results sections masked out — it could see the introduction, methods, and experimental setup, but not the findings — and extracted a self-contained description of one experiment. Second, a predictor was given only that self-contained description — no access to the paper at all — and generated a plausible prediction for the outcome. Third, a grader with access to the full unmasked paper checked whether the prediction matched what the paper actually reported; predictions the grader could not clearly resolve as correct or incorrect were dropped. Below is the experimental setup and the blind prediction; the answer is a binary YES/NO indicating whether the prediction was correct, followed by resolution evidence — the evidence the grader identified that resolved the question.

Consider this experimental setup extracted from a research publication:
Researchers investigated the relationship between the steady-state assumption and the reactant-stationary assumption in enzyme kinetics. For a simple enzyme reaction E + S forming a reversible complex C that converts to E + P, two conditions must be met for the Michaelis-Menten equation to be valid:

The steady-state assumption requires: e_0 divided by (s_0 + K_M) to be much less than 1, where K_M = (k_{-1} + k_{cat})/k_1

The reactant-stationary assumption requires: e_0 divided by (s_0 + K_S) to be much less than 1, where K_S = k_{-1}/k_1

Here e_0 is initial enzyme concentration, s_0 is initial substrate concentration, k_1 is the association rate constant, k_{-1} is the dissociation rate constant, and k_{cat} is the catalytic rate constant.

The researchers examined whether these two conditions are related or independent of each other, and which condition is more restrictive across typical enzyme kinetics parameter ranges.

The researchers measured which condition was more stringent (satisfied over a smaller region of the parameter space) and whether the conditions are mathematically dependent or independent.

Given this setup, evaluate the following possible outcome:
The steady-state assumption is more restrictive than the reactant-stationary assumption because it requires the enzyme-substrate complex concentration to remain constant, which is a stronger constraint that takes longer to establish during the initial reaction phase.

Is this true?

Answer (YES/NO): NO